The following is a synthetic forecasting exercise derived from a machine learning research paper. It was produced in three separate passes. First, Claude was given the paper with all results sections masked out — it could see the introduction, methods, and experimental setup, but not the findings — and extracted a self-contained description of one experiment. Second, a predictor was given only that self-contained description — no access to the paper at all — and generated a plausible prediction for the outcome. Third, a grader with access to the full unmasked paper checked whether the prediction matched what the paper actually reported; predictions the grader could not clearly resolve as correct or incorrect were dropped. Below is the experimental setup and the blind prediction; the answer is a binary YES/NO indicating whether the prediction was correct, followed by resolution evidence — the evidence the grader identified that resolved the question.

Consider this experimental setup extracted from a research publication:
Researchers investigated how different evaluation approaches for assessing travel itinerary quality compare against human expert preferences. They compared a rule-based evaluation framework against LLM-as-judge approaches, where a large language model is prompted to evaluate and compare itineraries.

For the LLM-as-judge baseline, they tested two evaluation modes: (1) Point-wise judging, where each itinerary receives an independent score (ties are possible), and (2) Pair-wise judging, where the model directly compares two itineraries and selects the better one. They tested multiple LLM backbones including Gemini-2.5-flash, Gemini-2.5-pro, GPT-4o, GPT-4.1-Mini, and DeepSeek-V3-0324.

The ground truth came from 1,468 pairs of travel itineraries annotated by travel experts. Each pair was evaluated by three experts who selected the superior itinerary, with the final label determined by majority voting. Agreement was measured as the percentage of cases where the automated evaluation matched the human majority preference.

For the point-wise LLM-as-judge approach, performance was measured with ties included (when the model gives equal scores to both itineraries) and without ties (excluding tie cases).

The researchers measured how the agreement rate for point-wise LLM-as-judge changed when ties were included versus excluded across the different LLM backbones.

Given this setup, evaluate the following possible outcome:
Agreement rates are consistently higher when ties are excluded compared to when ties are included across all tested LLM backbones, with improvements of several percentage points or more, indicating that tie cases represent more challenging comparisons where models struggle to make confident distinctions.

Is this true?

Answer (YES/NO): YES